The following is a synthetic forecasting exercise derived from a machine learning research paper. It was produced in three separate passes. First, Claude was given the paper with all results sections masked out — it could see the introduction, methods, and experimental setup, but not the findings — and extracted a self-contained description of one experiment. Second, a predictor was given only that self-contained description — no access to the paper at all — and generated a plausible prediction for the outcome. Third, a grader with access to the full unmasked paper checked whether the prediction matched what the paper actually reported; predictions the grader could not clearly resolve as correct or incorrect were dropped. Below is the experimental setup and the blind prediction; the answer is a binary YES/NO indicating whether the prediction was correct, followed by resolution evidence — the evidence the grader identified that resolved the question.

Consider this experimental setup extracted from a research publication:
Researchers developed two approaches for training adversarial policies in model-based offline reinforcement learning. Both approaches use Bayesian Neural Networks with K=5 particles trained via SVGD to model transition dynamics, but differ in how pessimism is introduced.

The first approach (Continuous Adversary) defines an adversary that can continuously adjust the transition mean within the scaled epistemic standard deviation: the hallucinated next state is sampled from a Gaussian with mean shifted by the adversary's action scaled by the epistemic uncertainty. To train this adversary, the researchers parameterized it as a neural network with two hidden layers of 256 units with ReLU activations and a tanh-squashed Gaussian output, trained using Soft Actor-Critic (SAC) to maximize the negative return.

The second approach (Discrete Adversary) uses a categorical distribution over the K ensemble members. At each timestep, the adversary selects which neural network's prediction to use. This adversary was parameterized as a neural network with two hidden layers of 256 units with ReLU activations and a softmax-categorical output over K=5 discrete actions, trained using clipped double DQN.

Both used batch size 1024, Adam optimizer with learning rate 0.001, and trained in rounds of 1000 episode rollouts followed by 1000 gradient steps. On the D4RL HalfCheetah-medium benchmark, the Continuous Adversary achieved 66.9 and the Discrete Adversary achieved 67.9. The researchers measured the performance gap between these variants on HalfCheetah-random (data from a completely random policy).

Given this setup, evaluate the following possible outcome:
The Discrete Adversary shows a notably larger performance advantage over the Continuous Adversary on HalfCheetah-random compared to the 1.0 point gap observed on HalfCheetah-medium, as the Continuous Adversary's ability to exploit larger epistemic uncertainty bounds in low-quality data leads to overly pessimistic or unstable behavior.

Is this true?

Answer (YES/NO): NO